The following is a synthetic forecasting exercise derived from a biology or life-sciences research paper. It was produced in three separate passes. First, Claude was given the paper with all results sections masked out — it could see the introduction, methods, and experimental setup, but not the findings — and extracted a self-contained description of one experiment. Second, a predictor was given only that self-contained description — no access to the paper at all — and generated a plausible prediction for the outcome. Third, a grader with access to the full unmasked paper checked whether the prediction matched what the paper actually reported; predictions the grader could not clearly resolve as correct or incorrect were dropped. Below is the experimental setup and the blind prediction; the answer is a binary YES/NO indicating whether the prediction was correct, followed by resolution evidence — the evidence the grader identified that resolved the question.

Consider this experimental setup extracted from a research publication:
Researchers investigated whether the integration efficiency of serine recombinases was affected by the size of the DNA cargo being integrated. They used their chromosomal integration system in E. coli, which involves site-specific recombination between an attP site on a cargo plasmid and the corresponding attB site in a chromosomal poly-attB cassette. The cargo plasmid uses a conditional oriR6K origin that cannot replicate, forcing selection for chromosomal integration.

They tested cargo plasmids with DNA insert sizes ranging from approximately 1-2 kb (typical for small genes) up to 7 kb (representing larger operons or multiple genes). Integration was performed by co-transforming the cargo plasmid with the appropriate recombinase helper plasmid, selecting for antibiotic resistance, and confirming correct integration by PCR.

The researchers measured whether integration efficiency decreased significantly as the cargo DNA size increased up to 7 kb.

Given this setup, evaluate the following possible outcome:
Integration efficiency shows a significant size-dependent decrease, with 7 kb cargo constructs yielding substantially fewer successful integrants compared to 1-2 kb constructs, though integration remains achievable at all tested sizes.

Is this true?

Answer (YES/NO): NO